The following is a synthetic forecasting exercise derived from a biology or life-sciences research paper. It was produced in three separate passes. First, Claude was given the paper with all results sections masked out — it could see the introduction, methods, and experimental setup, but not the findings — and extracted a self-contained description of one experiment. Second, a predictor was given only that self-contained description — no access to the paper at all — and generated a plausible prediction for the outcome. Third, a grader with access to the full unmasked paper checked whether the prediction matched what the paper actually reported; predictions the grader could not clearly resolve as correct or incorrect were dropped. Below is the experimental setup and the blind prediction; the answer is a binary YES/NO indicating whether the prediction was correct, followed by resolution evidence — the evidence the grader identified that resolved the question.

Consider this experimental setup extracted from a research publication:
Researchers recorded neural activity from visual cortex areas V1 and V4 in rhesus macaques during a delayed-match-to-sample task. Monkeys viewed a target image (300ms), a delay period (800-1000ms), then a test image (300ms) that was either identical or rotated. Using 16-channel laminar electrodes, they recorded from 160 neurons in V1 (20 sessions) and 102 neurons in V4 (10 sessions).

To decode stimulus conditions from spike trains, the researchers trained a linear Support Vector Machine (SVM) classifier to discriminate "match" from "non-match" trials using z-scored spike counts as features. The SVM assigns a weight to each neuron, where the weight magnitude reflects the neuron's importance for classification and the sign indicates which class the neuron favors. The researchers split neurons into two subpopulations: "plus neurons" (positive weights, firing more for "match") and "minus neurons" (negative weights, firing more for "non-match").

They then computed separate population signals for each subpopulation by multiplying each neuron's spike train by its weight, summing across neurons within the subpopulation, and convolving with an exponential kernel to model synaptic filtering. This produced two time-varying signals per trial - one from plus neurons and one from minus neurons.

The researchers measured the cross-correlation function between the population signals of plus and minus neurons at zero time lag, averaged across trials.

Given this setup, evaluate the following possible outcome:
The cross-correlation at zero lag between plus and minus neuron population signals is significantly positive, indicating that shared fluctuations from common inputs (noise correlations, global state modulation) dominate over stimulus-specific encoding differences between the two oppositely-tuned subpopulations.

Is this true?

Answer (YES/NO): NO